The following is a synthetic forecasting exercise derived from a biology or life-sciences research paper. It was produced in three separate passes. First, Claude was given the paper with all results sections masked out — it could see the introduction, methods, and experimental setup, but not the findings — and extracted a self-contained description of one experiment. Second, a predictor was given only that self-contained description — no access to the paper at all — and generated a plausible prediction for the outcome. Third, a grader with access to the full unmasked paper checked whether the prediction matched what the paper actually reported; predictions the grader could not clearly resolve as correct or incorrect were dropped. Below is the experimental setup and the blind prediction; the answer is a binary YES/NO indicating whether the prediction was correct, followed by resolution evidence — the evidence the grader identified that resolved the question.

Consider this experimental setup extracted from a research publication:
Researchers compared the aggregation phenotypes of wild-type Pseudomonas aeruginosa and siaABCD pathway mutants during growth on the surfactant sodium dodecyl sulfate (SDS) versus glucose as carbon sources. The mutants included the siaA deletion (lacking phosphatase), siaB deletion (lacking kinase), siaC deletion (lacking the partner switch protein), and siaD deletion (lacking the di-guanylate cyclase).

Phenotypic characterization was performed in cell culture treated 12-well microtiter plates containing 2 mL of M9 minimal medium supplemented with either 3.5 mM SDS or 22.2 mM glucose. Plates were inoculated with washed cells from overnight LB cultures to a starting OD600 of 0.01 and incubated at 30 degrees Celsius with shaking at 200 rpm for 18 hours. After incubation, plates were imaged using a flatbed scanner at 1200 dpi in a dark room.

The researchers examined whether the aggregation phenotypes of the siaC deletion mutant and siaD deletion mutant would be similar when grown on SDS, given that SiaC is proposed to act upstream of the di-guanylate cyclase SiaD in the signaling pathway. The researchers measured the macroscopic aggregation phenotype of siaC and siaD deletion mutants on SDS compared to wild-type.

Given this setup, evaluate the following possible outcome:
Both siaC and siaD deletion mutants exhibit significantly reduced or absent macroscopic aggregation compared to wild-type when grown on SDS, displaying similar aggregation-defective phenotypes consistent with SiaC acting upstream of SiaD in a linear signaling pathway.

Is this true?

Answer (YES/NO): YES